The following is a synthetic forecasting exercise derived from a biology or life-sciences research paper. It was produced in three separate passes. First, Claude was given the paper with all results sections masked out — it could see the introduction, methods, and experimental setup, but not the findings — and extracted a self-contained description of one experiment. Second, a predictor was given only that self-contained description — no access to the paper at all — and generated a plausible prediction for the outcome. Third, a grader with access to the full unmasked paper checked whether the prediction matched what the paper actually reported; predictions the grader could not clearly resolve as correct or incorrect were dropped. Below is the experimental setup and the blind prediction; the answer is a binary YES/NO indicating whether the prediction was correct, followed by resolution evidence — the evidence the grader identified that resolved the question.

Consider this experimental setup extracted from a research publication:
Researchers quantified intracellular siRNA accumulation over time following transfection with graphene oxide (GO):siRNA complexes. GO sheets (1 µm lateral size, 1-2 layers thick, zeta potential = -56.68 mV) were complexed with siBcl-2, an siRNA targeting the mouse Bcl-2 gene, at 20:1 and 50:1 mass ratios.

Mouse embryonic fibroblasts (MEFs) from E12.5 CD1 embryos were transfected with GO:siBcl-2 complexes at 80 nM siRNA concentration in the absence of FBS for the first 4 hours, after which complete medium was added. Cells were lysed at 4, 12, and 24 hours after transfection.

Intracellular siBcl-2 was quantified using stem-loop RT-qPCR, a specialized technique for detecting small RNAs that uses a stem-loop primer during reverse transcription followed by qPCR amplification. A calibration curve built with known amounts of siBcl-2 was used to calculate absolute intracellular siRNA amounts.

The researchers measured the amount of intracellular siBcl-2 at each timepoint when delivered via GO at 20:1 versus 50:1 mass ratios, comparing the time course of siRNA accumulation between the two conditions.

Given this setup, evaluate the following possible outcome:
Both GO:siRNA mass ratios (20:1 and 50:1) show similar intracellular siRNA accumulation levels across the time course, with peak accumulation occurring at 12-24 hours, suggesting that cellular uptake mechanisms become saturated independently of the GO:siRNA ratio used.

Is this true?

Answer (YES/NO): NO